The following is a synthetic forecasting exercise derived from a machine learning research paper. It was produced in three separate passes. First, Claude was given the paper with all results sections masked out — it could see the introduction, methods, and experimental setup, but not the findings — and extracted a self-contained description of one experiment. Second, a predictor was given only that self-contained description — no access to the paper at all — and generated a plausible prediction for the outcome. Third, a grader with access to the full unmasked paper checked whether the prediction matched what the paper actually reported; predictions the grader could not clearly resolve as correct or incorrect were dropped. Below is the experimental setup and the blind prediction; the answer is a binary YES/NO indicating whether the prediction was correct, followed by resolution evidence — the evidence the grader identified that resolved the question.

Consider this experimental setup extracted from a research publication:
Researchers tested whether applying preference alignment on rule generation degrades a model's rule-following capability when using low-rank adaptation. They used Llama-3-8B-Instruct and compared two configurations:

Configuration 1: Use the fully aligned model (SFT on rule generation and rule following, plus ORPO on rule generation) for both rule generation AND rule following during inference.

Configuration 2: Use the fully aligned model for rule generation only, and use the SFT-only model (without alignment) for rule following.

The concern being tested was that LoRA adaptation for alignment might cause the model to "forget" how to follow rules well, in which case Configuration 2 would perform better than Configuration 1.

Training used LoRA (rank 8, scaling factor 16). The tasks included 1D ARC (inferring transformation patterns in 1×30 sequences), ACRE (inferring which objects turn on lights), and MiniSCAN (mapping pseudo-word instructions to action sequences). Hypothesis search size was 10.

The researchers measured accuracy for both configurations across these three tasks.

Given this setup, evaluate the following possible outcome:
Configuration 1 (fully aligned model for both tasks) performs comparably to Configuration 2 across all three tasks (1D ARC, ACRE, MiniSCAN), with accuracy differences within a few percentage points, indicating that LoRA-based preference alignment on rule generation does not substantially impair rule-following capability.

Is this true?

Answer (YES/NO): YES